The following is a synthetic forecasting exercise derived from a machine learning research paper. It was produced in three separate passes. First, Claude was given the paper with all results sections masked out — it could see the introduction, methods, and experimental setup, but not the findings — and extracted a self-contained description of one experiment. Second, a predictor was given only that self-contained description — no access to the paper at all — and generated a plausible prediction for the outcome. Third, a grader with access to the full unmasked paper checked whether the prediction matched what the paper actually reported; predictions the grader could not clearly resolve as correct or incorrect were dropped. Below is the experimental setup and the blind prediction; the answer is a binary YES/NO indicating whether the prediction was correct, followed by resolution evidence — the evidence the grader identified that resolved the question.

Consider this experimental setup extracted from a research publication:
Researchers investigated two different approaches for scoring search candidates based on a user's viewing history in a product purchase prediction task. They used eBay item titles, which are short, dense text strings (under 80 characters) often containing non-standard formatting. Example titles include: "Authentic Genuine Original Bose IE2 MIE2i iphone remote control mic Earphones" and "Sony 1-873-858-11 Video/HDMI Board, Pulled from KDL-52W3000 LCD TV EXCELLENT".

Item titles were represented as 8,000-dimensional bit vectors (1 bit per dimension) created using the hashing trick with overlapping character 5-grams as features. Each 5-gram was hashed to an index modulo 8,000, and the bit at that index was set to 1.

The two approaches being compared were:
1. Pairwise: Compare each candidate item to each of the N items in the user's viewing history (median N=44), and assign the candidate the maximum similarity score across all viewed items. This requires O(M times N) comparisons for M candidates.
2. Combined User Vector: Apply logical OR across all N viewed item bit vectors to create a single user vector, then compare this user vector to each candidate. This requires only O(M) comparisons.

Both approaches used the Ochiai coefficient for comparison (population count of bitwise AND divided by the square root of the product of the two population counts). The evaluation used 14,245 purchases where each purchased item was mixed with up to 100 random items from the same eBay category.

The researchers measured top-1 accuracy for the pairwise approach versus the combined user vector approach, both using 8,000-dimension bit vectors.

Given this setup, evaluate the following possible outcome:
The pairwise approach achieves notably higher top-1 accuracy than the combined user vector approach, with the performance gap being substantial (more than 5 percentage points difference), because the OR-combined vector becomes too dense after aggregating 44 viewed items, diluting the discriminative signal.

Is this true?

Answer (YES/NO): NO